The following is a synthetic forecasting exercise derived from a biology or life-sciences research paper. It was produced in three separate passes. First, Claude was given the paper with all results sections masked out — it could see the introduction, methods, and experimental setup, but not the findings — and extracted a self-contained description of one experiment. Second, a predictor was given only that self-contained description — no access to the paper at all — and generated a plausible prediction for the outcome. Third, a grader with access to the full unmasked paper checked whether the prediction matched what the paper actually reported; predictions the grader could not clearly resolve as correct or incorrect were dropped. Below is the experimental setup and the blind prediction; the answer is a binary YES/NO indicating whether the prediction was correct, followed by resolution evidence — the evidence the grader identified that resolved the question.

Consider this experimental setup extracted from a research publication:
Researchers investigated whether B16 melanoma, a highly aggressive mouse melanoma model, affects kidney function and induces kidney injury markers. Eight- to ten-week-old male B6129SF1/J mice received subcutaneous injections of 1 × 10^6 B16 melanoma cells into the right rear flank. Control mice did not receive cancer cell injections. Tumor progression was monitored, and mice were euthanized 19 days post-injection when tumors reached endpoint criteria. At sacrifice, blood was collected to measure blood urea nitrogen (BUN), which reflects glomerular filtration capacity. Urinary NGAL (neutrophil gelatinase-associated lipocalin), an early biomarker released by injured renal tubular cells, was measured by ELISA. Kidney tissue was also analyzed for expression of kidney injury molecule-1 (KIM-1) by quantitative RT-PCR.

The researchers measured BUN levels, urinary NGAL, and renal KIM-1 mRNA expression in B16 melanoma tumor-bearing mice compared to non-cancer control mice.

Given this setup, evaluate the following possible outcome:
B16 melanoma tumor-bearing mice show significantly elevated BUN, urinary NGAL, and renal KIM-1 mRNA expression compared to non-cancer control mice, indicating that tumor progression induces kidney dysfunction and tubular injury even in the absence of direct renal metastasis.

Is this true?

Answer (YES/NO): NO